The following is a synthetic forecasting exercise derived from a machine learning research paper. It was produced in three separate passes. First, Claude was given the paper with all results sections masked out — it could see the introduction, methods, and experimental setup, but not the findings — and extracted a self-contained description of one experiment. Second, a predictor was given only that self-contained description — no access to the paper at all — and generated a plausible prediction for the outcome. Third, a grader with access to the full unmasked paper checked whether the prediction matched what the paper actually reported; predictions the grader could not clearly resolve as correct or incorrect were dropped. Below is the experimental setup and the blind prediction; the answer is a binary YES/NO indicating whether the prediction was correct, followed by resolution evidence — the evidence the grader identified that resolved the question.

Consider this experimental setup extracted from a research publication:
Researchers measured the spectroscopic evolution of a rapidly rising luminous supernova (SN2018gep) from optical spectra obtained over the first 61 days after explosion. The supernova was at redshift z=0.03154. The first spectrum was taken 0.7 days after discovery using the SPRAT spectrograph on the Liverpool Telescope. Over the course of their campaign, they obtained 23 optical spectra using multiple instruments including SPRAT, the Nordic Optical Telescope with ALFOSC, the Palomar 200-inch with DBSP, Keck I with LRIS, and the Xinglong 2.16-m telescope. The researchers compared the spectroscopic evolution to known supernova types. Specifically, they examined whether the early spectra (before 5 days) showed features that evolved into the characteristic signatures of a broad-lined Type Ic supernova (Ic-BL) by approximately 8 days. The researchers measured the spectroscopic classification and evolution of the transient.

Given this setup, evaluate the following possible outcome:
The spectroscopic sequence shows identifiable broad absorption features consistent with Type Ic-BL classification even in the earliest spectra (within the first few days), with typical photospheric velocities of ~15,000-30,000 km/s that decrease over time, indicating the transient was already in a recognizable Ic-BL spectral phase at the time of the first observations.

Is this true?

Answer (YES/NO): NO